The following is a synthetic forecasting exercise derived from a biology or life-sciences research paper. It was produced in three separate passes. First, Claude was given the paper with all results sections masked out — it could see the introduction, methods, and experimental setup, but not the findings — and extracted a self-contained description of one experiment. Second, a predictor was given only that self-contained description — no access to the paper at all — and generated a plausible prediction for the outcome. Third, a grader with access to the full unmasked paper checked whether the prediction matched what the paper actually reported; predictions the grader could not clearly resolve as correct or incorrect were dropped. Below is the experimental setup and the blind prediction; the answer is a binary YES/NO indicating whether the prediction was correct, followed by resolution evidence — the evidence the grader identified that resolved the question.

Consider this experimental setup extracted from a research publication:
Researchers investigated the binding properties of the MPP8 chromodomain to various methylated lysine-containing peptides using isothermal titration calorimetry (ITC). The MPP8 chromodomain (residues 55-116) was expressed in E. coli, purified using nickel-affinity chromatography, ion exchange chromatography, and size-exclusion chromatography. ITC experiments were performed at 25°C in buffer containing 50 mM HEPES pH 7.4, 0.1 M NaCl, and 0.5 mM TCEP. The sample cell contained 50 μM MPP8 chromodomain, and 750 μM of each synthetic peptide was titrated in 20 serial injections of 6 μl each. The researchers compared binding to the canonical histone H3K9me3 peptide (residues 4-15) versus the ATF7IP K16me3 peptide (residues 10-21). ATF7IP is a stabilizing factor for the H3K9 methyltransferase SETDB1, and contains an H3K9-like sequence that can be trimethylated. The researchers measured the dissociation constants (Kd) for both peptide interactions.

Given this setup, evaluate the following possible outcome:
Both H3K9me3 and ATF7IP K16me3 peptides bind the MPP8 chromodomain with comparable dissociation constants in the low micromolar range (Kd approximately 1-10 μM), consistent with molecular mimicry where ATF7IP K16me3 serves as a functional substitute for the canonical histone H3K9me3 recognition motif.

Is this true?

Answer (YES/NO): NO